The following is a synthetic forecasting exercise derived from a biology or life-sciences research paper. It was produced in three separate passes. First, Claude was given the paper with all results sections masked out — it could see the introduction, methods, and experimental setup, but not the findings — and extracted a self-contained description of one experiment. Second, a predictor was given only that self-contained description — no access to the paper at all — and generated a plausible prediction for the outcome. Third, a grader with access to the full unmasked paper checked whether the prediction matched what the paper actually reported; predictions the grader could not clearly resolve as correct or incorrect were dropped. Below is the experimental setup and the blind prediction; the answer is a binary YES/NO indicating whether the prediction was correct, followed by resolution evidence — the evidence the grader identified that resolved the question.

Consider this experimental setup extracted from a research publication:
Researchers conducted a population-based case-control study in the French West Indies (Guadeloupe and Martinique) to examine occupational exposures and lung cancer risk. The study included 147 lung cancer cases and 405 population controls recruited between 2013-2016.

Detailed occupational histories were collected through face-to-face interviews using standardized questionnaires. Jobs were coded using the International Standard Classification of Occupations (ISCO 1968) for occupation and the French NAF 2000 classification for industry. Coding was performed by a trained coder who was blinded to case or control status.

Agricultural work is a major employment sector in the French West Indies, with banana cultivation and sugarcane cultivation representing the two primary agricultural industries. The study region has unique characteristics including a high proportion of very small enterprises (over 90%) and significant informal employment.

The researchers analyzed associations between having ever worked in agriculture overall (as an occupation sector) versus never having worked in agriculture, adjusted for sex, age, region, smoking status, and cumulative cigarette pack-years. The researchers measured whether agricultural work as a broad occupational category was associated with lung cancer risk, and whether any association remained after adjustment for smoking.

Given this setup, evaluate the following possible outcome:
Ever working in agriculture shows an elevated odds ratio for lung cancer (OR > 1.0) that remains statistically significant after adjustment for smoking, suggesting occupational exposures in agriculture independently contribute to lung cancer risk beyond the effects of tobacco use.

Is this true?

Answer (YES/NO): NO